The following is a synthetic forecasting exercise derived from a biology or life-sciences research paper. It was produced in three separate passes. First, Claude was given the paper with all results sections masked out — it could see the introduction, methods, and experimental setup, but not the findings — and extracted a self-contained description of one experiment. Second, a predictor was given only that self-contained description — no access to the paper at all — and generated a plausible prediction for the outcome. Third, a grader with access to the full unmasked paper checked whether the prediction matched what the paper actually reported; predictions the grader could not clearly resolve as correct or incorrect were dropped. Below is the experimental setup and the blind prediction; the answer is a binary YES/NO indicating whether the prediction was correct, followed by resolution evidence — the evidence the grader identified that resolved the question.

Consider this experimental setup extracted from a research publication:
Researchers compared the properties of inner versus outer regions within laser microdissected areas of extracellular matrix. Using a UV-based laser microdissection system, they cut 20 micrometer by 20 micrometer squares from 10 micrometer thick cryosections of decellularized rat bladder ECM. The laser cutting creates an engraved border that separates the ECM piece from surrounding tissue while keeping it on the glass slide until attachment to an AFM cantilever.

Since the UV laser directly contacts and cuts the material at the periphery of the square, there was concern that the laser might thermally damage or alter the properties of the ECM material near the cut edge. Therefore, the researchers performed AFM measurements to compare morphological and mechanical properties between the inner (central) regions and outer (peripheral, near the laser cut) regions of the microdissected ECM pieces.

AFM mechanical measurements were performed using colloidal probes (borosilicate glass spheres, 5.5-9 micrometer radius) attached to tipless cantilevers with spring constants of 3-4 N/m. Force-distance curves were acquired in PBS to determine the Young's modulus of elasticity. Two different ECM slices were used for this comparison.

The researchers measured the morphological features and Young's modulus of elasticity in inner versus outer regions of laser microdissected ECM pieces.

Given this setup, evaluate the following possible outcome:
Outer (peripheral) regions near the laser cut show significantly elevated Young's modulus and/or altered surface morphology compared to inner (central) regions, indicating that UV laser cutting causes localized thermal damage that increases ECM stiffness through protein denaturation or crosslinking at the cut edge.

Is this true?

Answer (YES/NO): NO